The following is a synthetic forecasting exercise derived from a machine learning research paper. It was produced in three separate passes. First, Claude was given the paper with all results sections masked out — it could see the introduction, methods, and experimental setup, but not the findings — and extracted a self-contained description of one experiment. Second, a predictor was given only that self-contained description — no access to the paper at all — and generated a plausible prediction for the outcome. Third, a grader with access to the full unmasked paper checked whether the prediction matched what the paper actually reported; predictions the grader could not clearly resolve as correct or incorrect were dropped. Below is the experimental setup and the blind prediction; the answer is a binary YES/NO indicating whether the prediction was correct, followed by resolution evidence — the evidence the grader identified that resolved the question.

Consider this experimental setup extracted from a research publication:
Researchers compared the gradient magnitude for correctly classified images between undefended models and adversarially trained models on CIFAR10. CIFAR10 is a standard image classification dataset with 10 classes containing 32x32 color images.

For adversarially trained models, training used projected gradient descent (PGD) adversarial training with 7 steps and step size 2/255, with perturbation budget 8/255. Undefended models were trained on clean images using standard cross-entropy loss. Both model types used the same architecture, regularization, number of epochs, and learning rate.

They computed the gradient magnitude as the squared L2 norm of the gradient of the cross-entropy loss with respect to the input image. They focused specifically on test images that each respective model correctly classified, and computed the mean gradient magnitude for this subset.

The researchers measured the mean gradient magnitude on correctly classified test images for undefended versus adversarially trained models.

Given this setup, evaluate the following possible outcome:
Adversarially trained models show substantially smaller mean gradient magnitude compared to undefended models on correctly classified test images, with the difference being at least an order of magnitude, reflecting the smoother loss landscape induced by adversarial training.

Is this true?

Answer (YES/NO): YES